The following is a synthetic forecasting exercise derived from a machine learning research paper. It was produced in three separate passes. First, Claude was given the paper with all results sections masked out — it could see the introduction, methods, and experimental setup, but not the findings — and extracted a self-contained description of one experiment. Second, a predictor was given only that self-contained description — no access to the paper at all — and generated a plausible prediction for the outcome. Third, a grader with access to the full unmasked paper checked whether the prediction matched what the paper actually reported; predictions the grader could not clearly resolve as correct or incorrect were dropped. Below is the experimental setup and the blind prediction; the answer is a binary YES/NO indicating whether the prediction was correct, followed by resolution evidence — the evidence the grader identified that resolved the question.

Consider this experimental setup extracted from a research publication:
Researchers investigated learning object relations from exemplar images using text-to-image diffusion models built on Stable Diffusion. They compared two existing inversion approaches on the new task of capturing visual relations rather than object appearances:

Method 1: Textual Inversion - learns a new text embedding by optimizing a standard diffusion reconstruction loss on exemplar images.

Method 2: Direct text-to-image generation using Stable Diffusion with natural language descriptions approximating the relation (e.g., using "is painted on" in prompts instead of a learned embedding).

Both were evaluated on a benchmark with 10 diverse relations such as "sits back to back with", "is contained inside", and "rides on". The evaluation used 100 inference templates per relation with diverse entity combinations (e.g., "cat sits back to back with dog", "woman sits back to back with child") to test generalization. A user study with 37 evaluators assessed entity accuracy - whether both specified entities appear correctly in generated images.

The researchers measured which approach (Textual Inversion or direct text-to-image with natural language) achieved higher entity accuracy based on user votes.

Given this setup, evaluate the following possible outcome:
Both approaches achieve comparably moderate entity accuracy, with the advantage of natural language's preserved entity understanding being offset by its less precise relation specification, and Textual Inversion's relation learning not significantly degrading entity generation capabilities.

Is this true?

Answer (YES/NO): NO